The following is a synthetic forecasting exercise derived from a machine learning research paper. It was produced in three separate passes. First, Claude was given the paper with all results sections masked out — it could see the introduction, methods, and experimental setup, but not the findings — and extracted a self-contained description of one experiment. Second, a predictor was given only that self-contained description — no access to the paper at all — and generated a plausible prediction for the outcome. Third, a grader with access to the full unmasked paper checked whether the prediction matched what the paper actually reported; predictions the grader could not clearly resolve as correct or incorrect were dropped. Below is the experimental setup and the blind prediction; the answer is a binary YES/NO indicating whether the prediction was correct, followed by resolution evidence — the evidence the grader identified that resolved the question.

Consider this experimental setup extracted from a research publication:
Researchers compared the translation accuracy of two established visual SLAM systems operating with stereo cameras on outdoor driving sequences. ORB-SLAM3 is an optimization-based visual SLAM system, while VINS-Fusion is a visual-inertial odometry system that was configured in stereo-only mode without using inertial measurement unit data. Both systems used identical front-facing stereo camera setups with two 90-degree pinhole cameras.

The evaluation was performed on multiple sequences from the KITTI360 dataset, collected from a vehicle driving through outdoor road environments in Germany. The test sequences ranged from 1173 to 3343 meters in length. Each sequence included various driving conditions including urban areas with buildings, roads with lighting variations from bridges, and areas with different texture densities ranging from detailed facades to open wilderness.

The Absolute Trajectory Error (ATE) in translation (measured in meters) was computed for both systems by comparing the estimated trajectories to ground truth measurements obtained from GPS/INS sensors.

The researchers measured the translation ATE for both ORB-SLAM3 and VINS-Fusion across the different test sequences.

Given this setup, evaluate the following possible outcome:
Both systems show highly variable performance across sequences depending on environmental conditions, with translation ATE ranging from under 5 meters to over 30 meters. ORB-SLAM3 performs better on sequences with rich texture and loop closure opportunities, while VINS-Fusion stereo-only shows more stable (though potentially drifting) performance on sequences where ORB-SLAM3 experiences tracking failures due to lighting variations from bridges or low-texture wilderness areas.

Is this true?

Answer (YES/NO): NO